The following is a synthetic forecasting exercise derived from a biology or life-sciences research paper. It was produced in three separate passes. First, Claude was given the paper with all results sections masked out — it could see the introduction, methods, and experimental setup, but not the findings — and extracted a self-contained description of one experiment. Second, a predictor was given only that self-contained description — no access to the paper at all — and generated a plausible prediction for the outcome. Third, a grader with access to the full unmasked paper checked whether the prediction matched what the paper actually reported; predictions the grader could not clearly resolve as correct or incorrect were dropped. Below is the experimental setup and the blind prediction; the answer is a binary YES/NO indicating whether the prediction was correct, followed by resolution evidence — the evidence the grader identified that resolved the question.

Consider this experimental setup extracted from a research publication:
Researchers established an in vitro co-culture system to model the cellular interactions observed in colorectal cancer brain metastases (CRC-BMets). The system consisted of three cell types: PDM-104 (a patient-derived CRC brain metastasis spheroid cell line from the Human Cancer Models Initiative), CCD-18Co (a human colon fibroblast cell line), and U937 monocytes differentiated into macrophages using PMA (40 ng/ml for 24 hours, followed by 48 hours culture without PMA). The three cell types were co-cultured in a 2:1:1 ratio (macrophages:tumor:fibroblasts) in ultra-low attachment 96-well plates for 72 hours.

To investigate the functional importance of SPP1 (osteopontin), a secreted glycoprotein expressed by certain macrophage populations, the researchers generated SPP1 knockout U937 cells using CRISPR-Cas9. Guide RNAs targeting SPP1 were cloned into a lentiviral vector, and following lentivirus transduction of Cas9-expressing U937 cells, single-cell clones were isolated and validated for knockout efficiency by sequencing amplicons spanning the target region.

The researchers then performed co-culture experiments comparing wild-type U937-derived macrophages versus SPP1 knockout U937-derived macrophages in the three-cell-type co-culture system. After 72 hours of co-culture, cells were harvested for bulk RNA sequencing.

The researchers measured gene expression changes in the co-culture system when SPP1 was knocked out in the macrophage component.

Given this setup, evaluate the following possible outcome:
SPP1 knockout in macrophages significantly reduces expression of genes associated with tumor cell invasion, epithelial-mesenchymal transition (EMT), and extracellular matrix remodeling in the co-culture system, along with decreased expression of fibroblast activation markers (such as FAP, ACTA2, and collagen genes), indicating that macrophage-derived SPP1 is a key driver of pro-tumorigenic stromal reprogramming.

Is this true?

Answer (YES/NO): NO